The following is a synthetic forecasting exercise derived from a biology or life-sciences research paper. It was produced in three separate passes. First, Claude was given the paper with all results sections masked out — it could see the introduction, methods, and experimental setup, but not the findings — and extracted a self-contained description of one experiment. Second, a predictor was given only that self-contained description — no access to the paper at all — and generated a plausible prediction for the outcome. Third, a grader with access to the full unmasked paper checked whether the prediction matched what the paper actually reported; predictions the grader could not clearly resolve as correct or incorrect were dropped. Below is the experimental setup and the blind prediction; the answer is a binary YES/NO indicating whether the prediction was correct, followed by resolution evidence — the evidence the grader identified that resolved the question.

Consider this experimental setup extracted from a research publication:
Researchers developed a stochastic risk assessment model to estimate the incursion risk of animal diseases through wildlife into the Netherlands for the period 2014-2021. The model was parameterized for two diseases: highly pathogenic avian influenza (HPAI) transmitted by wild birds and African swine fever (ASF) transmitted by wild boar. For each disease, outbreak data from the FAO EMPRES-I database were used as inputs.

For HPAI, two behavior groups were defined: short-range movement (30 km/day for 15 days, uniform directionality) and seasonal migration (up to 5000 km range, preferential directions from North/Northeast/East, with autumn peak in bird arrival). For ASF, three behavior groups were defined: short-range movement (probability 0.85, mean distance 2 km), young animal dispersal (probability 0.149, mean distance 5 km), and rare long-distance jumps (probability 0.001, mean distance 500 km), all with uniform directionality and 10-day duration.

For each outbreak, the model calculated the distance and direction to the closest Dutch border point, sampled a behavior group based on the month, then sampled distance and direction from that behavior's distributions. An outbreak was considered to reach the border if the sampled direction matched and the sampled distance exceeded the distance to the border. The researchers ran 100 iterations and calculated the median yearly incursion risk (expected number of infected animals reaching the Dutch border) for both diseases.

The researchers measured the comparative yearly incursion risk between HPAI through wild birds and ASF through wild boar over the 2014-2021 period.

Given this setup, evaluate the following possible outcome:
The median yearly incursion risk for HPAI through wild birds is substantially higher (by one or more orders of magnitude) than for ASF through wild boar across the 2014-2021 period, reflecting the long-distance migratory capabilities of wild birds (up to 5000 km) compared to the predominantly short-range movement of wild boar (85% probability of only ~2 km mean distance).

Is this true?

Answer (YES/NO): YES